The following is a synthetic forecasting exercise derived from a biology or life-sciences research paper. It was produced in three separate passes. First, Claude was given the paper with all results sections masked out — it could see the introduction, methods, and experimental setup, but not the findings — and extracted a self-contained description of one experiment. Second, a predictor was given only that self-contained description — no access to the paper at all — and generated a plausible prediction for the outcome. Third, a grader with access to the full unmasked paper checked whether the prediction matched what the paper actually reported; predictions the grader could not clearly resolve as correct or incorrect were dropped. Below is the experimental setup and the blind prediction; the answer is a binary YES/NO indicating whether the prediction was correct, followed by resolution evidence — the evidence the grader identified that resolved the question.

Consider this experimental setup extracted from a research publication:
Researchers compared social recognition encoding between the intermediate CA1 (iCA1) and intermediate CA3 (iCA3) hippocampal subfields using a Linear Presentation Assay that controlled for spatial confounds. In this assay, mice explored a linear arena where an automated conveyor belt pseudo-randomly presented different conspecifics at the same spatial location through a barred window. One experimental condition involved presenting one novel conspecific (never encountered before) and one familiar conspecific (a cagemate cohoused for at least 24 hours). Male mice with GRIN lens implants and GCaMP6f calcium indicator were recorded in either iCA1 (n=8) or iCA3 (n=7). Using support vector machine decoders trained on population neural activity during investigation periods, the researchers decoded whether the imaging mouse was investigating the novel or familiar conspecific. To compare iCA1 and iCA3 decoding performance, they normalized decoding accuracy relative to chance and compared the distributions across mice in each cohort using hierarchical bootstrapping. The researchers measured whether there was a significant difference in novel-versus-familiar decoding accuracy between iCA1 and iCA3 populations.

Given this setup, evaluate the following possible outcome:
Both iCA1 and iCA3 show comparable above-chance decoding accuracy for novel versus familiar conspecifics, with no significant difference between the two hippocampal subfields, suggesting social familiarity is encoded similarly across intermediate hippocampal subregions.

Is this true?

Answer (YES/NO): NO